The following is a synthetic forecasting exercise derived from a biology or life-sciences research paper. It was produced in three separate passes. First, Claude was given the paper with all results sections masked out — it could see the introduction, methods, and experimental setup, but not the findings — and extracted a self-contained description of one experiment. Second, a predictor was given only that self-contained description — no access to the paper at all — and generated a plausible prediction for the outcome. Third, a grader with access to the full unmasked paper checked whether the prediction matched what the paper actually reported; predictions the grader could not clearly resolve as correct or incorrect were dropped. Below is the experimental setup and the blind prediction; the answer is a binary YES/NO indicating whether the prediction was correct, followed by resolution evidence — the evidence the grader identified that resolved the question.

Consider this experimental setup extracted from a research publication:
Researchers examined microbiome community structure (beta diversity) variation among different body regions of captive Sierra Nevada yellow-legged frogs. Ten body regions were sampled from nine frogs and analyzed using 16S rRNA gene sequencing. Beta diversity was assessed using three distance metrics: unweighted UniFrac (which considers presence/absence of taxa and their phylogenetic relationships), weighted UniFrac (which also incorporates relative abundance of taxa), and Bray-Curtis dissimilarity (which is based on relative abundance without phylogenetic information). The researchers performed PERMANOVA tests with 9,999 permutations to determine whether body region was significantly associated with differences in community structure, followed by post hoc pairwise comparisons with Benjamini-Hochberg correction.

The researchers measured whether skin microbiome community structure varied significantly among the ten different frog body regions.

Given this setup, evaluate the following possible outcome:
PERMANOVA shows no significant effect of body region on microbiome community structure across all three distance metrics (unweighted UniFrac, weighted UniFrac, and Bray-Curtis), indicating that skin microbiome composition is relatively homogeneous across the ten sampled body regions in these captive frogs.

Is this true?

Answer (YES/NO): NO